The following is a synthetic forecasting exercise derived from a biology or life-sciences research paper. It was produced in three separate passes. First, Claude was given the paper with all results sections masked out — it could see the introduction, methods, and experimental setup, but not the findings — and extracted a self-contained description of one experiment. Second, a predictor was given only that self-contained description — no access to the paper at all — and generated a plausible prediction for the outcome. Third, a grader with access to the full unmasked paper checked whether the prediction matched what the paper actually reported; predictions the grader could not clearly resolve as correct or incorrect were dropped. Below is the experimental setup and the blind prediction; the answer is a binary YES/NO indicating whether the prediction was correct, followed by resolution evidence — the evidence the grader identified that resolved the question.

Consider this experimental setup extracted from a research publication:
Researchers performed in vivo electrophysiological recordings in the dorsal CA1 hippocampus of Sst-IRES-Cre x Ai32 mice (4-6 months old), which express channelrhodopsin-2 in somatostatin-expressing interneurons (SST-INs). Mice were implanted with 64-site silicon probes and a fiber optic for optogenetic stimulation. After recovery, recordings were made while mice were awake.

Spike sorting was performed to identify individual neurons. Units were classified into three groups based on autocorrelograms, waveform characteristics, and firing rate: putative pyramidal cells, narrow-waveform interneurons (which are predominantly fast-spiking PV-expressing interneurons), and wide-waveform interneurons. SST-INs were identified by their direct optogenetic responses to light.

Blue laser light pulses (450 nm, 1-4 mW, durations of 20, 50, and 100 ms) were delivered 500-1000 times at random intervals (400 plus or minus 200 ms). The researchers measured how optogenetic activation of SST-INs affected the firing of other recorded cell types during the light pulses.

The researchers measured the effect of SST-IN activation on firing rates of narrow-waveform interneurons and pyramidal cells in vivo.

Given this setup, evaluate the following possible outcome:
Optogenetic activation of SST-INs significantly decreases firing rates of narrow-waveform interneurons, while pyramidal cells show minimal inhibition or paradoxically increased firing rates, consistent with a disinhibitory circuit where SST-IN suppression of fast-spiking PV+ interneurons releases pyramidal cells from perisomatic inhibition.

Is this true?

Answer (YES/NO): NO